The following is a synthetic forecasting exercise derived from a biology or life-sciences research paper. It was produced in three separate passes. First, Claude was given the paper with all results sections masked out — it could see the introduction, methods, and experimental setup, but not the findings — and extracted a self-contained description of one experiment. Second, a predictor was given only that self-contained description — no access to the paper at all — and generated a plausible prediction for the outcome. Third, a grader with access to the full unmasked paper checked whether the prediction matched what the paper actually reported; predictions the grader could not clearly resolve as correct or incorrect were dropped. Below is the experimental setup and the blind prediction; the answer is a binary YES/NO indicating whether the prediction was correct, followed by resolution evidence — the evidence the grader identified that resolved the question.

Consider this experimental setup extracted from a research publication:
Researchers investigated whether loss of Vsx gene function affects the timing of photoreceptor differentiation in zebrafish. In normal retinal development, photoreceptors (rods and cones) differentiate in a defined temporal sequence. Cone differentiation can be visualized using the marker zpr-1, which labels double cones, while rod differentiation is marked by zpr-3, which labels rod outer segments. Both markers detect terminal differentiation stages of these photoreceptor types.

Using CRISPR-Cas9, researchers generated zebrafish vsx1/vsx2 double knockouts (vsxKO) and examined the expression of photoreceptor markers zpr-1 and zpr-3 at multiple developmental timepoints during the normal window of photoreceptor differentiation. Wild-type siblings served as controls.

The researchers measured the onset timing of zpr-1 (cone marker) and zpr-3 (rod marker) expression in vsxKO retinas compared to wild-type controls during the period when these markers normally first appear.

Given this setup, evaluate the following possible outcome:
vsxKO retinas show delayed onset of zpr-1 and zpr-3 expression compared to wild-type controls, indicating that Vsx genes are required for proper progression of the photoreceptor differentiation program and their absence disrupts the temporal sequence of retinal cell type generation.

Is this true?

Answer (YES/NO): YES